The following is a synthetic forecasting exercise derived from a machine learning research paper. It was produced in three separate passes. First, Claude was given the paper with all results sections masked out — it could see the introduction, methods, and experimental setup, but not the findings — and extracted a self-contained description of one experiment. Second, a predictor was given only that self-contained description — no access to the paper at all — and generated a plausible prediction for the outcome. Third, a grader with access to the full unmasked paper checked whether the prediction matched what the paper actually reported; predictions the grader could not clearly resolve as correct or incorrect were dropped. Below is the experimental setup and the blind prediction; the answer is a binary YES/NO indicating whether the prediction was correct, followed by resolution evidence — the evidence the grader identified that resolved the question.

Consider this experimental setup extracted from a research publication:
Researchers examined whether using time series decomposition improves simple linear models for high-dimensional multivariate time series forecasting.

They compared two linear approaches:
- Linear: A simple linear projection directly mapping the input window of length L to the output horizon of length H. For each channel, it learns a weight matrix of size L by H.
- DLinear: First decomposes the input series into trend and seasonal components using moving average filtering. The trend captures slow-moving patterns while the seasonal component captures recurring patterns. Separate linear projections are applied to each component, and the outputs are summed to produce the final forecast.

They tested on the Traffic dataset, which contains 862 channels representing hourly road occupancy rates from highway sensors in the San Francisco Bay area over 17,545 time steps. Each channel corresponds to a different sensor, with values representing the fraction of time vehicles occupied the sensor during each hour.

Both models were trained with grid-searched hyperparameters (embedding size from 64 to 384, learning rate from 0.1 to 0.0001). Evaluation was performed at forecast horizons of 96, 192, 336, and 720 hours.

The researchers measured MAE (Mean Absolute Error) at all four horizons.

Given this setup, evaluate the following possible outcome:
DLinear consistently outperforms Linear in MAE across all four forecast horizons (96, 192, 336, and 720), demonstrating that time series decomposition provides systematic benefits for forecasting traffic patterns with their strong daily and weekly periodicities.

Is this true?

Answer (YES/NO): NO